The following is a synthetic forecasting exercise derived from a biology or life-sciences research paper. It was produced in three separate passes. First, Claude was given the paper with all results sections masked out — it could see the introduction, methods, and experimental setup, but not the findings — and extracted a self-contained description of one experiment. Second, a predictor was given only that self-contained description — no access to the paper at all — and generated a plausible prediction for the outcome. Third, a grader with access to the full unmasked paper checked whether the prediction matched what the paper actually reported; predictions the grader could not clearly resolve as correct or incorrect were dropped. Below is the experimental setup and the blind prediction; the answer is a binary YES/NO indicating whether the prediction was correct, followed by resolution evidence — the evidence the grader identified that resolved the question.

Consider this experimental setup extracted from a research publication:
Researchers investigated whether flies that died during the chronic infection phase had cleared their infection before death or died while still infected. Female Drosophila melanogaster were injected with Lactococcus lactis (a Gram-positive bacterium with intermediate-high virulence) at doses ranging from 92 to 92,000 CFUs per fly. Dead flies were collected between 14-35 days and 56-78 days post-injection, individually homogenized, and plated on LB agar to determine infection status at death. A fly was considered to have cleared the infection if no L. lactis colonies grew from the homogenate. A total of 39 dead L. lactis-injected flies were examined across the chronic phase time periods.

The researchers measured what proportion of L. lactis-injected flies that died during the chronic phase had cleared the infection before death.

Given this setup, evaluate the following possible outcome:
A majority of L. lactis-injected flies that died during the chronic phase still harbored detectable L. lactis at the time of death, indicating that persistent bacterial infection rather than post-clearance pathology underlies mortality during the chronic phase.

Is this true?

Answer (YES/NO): YES